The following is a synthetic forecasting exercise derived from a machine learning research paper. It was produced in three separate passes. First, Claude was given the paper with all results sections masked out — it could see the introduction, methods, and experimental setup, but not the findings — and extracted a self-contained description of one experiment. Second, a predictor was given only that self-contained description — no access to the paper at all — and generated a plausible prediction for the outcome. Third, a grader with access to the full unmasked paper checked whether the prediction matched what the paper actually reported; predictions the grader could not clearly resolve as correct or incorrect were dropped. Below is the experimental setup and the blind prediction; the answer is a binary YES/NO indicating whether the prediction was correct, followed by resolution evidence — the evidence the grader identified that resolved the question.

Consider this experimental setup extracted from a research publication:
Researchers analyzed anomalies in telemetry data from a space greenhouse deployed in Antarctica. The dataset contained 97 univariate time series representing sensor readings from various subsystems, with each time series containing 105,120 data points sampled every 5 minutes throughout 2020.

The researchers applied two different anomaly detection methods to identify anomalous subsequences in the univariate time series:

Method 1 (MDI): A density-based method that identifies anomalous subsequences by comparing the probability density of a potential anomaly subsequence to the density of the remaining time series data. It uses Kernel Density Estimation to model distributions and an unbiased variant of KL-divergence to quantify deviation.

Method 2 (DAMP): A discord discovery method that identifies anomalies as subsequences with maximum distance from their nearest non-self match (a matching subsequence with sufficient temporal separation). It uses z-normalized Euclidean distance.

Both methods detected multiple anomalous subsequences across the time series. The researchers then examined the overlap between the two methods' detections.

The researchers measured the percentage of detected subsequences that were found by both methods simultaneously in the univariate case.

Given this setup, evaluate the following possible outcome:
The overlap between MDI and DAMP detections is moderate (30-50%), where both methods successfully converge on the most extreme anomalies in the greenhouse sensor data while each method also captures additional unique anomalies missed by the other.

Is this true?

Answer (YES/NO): NO